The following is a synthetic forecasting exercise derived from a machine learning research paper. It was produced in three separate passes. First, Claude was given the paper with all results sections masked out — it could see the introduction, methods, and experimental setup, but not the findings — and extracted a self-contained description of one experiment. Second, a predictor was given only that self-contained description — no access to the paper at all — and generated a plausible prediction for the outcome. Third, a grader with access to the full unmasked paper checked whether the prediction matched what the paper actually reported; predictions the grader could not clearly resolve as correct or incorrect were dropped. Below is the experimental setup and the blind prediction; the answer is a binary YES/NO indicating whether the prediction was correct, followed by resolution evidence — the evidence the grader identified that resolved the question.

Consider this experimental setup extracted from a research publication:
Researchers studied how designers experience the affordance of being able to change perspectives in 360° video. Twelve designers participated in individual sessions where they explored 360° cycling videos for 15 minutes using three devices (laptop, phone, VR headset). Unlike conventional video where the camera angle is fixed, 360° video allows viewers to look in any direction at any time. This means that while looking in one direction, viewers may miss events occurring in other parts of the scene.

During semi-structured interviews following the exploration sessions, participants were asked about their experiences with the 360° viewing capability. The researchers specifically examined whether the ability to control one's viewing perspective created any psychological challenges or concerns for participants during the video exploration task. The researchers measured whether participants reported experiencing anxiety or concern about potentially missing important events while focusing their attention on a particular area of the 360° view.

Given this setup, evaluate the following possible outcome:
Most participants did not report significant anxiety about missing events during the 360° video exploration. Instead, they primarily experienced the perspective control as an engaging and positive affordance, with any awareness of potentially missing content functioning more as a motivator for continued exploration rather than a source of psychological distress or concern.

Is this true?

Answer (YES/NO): NO